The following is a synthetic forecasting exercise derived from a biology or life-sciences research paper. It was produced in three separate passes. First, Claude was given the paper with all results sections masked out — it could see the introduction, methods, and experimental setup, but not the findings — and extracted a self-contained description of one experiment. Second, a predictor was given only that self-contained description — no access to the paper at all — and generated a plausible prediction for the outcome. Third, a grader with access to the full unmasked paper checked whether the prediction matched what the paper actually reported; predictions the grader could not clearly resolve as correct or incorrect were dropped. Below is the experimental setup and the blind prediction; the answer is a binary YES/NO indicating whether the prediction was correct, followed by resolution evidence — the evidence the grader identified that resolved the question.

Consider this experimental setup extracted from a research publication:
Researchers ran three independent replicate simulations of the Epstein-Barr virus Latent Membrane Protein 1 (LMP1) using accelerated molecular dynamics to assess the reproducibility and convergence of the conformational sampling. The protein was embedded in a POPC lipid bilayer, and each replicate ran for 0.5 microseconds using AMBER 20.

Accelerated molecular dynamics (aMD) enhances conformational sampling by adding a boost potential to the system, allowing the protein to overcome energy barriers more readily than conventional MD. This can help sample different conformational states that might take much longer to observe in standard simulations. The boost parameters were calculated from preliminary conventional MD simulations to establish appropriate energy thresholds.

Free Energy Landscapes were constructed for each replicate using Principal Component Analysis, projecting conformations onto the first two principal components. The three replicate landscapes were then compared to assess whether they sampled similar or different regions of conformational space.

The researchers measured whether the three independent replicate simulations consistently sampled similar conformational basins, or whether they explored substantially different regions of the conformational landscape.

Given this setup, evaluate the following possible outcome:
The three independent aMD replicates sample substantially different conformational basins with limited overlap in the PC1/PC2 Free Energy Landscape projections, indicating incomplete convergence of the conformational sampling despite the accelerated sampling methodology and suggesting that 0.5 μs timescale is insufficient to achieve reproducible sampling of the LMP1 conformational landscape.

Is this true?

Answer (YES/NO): NO